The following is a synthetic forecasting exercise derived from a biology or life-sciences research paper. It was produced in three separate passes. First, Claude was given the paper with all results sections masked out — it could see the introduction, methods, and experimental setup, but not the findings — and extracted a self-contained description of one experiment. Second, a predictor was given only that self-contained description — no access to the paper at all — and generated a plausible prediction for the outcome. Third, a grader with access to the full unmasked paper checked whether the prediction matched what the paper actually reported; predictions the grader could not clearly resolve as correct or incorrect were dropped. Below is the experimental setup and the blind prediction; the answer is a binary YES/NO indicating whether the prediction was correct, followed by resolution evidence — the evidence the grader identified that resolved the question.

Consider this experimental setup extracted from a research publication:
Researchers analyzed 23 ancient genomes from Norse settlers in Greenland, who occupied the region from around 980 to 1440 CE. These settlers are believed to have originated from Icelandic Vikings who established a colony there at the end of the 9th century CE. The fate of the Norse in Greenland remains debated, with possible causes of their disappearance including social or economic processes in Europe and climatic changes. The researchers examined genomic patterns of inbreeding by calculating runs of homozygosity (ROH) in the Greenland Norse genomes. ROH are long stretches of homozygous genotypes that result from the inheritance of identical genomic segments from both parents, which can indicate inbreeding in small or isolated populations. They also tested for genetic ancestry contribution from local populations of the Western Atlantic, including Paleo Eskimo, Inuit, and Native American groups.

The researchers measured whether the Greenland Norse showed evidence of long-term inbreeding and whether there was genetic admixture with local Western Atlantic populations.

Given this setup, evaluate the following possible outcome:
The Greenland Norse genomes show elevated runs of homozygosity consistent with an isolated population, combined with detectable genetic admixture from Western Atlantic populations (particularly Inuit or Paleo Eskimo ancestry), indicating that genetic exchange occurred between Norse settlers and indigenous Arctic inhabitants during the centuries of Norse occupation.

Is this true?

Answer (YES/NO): NO